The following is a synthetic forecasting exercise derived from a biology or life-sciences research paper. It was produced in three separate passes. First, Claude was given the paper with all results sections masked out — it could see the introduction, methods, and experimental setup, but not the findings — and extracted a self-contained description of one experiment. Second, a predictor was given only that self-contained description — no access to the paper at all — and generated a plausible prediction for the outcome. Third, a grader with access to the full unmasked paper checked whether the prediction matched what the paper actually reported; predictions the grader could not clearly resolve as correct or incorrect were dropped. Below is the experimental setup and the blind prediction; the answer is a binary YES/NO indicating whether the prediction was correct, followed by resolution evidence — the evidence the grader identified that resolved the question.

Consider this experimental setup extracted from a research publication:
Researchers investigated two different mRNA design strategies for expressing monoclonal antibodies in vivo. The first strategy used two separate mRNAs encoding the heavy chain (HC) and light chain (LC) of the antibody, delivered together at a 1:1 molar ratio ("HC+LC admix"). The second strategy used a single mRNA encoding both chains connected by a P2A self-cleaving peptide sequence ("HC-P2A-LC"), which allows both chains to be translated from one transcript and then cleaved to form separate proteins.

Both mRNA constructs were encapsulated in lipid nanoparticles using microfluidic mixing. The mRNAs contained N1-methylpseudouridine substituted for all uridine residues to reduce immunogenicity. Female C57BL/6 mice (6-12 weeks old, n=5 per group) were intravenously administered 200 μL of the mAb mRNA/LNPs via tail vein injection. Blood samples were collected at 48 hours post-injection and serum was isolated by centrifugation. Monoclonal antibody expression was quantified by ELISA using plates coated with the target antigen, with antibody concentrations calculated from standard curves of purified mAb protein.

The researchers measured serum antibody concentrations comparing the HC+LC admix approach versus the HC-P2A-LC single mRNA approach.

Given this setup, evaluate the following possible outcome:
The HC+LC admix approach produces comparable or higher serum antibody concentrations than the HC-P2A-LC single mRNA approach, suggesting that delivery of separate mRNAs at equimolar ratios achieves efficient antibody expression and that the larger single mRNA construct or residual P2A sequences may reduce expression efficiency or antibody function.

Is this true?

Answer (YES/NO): NO